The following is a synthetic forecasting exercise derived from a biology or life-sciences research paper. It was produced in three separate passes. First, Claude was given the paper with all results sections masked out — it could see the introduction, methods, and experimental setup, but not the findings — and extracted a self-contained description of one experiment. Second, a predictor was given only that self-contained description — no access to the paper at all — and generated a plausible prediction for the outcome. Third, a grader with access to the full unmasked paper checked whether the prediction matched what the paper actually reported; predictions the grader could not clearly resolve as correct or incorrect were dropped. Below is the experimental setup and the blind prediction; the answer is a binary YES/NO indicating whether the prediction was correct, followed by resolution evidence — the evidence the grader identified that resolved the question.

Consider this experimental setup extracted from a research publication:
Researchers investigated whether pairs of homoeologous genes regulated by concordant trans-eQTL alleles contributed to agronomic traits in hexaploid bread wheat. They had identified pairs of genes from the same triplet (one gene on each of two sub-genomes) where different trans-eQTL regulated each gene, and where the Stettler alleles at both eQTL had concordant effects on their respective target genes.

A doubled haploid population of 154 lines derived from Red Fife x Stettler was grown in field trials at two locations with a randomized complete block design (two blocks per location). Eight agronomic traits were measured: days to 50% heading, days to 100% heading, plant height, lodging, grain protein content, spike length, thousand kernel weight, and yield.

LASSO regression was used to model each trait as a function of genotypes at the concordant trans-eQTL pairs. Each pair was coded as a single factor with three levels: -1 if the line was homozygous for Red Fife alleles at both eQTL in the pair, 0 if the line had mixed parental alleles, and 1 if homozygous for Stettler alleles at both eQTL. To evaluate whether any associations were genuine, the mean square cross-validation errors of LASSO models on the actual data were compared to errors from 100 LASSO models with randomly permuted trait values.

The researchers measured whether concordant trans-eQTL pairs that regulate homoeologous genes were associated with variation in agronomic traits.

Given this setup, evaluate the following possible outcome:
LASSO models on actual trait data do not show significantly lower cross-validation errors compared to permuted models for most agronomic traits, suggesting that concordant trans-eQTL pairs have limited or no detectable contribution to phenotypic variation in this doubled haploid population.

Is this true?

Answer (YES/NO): NO